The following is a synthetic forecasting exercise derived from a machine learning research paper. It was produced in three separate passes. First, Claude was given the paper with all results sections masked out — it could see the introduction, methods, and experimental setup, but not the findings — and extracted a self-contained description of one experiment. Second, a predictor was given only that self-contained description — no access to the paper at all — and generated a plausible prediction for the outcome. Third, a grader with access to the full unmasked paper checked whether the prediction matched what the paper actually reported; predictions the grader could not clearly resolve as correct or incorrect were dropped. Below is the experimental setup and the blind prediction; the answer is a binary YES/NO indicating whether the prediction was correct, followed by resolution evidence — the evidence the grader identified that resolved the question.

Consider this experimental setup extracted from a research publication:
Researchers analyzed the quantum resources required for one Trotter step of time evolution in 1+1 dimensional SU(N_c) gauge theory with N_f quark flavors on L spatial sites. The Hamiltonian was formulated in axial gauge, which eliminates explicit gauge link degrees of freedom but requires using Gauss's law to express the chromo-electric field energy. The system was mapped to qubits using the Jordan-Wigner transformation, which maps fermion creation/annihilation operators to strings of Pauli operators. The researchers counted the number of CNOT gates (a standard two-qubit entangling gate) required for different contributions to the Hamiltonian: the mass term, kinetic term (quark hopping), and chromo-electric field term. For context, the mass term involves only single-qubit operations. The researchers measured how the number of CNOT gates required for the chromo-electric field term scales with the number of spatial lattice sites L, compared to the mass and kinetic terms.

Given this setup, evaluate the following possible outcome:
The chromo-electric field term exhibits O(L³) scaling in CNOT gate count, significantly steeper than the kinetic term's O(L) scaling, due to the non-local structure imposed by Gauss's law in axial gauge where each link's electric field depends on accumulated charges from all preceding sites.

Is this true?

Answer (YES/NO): NO